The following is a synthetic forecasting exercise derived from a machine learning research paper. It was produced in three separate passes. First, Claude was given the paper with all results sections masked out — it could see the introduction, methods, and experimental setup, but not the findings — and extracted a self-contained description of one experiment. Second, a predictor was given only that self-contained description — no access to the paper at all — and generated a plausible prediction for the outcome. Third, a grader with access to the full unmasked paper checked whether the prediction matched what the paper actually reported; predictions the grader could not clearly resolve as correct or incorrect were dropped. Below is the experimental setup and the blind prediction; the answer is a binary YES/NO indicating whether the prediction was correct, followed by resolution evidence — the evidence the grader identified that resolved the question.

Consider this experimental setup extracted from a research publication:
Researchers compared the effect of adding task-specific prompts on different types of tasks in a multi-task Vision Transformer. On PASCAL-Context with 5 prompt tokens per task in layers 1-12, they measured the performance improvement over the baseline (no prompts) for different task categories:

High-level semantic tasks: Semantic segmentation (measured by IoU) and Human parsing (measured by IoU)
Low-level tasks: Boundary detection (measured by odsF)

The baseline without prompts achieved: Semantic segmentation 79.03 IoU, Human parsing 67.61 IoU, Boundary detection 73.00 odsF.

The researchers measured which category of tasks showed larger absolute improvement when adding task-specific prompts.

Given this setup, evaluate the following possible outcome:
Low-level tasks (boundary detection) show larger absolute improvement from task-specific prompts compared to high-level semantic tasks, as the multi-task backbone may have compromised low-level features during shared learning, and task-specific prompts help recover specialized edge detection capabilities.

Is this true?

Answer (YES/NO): NO